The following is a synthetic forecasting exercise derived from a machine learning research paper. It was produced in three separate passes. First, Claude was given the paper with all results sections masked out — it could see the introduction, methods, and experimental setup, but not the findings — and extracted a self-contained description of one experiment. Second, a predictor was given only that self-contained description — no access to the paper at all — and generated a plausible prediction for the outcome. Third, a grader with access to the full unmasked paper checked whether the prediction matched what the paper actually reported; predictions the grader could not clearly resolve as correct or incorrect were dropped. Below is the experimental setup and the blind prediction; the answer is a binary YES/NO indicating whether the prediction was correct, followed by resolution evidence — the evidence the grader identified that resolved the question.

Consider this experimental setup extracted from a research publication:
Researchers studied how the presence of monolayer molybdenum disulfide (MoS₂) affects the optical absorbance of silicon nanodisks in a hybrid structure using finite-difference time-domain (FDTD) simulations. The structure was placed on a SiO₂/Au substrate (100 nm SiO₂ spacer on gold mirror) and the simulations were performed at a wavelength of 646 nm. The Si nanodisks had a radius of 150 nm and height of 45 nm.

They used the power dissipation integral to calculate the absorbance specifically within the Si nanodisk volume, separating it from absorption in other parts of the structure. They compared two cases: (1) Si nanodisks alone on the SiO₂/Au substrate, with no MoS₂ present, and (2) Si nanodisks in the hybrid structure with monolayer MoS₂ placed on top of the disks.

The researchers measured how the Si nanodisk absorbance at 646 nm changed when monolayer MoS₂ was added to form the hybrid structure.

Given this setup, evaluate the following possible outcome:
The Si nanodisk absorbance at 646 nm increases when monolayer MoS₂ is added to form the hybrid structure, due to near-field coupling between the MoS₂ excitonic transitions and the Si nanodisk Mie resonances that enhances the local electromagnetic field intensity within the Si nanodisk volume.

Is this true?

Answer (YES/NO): NO